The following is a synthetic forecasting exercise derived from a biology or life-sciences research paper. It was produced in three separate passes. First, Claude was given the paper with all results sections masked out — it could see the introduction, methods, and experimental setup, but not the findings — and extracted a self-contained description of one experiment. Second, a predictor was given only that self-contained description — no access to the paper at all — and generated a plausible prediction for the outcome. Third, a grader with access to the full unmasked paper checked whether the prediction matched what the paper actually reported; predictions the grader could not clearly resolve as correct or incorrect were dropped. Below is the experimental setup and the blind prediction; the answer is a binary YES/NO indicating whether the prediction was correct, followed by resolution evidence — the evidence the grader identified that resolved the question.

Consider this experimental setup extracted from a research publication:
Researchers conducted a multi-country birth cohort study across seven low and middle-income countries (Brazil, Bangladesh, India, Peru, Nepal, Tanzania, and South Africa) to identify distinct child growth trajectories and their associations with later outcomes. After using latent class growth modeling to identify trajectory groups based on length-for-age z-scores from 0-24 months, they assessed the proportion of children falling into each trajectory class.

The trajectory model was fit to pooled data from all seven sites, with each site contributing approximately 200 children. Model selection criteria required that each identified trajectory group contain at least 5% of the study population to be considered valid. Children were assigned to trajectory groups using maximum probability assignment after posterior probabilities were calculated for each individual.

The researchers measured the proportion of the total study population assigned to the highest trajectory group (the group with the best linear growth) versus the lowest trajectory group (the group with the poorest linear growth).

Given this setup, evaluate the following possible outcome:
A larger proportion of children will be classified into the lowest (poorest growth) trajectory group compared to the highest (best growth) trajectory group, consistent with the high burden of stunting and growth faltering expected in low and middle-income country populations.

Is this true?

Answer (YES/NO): YES